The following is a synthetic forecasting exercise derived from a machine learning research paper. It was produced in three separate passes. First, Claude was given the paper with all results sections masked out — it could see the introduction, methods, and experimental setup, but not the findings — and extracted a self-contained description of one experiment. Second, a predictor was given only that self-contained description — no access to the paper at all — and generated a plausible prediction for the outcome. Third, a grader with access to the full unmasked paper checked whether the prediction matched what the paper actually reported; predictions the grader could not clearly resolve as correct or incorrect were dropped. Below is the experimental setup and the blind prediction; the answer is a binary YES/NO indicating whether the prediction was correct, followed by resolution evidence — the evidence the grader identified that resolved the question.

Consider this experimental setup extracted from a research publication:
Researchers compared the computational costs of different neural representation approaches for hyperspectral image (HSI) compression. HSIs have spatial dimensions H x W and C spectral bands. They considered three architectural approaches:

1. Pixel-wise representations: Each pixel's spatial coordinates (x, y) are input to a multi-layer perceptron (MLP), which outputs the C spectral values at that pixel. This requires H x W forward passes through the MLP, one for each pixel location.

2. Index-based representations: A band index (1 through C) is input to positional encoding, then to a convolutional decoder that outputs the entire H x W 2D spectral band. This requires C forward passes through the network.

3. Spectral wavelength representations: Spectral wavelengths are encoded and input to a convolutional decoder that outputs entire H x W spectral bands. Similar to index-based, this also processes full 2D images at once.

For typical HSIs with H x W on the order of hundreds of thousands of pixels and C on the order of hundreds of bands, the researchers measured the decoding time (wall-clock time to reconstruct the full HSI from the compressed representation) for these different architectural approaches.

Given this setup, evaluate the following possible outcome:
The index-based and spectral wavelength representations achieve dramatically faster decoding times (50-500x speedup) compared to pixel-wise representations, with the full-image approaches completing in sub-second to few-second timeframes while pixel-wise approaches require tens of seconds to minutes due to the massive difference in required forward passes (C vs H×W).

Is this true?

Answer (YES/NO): NO